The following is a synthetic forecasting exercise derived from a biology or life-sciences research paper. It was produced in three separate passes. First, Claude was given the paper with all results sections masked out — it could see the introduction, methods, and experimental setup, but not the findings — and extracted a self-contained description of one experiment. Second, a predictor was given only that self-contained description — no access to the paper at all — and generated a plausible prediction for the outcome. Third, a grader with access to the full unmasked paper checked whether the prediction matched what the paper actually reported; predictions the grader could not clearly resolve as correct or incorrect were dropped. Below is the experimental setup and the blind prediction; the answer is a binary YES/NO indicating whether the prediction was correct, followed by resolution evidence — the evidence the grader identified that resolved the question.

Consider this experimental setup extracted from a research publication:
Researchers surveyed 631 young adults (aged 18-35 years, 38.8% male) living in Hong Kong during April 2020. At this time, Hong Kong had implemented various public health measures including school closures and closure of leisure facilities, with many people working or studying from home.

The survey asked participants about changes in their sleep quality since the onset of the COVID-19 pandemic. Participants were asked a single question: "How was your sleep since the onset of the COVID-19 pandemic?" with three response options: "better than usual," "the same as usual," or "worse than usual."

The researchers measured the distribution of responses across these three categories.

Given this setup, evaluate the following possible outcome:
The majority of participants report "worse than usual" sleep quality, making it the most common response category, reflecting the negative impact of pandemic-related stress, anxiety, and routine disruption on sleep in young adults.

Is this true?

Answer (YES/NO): NO